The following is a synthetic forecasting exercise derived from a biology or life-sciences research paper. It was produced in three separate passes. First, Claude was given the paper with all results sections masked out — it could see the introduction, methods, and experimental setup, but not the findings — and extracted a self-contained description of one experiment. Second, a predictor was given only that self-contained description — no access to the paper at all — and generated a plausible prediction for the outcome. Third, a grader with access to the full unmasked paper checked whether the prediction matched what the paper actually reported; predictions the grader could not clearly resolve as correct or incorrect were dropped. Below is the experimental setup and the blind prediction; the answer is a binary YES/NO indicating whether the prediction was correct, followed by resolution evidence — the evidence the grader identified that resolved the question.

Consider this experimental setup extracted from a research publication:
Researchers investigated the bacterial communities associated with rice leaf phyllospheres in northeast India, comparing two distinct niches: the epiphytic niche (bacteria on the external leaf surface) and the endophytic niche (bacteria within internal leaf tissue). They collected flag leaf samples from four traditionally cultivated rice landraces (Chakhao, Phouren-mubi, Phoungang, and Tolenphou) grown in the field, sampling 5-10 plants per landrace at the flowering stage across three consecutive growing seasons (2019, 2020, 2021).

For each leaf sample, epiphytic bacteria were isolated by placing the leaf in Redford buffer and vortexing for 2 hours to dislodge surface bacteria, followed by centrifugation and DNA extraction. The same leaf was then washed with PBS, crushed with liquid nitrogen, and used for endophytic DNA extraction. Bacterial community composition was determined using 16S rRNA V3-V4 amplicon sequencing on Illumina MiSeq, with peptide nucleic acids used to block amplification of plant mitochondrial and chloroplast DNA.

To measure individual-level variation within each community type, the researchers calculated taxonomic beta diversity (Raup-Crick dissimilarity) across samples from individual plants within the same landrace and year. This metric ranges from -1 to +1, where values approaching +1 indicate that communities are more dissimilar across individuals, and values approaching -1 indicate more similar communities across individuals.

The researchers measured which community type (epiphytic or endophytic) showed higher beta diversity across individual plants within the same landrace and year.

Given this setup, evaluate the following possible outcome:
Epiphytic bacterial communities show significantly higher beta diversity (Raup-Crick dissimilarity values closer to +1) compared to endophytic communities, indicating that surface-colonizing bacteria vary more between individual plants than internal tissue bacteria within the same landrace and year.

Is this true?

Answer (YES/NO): YES